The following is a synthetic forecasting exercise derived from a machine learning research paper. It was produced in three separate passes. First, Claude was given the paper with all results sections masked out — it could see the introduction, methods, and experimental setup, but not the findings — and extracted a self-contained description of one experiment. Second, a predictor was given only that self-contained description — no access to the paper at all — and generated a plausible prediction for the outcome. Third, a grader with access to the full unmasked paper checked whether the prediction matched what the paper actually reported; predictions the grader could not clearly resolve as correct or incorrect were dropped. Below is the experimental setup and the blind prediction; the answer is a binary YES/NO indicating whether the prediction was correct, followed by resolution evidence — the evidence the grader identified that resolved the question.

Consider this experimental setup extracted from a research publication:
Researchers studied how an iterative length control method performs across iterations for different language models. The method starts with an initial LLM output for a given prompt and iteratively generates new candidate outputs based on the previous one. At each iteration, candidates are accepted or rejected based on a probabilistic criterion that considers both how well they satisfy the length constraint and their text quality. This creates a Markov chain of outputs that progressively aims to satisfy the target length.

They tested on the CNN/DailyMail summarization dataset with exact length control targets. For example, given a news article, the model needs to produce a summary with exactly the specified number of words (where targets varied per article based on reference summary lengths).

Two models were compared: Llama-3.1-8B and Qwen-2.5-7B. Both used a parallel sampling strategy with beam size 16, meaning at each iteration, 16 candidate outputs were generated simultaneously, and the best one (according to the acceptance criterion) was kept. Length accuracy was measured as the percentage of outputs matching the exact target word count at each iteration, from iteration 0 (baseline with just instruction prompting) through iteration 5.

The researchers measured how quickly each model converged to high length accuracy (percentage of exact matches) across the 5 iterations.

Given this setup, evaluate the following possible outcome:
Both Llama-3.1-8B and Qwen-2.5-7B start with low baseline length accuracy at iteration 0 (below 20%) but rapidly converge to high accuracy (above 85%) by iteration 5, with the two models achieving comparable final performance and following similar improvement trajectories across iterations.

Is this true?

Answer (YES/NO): NO